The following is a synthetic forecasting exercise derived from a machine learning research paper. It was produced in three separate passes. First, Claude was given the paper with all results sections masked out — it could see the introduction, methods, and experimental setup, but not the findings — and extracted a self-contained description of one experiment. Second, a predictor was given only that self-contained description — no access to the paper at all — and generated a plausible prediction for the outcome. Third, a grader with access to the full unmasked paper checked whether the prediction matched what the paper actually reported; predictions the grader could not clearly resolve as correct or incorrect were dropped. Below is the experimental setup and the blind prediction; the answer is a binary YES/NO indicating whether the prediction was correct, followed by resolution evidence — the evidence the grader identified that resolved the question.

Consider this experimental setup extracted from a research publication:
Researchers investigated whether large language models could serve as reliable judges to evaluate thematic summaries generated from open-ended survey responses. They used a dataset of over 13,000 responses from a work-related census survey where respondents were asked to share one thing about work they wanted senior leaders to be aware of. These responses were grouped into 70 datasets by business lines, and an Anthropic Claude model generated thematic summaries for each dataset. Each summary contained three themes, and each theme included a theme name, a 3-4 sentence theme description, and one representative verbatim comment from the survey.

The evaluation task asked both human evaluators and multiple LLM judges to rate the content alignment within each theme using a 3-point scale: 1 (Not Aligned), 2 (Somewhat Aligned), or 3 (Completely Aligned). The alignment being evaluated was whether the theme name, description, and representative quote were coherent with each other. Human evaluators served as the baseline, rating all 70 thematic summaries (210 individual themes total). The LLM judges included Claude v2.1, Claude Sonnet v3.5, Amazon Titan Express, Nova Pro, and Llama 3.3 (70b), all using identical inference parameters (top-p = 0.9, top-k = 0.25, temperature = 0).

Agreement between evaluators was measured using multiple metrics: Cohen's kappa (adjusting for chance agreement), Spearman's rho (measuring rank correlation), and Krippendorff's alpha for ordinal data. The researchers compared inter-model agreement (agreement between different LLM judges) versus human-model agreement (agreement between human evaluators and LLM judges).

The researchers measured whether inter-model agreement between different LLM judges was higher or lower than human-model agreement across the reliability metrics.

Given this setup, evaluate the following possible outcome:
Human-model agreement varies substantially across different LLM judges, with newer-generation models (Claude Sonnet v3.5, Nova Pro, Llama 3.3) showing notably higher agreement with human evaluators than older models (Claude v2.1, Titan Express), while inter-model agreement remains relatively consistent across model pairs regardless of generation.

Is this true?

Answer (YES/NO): NO